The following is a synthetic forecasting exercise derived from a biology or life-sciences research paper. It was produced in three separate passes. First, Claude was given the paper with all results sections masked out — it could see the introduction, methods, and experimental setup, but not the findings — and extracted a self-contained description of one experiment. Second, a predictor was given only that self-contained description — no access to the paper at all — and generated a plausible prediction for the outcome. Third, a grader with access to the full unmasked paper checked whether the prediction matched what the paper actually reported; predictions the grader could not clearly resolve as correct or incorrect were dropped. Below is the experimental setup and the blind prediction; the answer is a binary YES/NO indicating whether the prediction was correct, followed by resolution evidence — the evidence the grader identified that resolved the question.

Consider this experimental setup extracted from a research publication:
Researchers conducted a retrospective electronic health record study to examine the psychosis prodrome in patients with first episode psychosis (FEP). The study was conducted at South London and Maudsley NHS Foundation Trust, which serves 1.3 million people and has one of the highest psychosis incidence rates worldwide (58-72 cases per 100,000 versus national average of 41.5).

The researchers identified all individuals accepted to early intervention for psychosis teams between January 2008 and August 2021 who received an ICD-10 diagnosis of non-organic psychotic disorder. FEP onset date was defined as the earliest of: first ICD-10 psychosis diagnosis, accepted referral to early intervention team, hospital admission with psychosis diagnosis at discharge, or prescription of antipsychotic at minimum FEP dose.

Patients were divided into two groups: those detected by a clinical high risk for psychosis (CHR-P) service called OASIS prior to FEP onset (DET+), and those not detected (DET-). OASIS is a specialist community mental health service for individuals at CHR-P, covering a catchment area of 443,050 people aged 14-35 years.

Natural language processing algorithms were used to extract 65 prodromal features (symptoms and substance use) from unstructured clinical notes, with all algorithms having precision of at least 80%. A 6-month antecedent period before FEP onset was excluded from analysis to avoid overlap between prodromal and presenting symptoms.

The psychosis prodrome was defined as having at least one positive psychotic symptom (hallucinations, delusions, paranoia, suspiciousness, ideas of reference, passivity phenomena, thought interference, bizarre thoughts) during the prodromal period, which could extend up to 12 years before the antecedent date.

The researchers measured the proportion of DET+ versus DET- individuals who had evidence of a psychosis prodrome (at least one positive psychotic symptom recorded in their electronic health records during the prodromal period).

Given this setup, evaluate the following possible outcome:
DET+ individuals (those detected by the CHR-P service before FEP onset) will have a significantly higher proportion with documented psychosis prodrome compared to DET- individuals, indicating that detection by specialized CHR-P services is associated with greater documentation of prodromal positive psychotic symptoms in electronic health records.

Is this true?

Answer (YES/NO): NO